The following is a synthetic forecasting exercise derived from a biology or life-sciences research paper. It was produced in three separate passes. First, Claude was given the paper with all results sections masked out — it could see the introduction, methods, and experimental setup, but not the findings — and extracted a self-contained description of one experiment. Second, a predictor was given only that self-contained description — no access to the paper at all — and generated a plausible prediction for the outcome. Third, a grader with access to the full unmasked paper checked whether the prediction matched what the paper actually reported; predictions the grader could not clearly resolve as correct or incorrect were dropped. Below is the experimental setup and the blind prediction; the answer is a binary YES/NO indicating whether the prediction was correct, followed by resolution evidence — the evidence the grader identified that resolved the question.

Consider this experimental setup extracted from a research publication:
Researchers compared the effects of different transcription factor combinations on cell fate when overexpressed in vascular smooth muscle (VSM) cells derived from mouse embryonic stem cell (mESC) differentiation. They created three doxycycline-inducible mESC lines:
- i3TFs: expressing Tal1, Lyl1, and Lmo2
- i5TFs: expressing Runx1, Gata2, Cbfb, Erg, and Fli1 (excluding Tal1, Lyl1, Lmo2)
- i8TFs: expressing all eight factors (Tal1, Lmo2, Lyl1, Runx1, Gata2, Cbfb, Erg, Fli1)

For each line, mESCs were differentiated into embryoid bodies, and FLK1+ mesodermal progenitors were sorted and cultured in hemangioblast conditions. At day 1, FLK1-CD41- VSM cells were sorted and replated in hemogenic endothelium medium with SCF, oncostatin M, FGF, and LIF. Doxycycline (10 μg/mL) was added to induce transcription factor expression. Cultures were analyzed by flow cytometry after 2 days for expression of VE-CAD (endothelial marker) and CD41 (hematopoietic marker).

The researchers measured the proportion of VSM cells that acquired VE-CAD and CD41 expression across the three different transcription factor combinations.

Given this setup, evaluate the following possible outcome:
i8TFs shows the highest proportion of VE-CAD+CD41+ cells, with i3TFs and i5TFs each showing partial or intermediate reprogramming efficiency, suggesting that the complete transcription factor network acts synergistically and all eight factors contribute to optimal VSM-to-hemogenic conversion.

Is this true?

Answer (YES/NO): NO